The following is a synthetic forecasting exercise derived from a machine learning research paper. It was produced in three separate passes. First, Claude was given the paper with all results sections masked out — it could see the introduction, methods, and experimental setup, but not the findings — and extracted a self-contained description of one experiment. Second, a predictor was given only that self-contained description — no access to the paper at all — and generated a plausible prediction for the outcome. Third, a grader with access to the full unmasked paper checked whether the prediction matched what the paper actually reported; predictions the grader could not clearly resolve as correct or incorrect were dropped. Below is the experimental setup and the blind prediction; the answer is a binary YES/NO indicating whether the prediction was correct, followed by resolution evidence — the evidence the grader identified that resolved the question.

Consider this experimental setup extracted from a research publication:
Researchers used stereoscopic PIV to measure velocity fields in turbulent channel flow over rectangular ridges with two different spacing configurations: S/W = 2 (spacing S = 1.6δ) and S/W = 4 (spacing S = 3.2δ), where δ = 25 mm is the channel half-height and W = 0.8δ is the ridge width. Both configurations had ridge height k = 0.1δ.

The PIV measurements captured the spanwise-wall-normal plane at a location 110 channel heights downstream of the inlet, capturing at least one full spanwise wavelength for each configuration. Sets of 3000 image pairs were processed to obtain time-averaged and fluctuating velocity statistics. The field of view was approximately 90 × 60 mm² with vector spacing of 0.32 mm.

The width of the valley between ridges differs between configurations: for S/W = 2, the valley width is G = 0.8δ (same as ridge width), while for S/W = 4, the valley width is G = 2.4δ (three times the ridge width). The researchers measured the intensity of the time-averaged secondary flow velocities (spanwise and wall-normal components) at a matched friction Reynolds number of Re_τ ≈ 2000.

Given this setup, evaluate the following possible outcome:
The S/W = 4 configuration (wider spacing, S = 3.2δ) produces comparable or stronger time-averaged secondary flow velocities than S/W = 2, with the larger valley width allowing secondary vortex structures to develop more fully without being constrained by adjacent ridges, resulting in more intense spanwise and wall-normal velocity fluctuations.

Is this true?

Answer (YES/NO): NO